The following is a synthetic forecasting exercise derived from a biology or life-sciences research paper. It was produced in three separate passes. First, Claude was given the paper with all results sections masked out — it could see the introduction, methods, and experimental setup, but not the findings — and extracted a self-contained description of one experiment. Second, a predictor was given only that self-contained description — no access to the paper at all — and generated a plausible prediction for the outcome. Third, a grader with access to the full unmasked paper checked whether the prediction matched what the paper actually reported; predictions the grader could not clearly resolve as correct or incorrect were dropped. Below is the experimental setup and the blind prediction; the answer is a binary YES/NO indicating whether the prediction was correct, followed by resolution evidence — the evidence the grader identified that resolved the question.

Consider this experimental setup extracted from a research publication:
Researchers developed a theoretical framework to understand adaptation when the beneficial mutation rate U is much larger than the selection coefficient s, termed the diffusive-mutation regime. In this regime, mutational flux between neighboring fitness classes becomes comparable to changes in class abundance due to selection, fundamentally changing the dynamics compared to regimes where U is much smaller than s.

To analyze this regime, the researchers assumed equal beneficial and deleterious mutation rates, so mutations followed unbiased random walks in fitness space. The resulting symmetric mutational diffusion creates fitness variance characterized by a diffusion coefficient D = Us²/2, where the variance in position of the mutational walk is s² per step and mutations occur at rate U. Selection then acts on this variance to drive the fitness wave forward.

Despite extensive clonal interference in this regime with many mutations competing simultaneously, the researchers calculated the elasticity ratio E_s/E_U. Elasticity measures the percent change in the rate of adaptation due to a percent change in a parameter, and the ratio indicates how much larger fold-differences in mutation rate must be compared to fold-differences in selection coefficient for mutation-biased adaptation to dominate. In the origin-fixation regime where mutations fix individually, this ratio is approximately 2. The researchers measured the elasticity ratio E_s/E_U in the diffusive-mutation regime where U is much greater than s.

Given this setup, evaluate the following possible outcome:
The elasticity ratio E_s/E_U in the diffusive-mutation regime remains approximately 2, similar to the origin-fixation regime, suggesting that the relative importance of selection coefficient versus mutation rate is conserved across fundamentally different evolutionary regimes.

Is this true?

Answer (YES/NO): YES